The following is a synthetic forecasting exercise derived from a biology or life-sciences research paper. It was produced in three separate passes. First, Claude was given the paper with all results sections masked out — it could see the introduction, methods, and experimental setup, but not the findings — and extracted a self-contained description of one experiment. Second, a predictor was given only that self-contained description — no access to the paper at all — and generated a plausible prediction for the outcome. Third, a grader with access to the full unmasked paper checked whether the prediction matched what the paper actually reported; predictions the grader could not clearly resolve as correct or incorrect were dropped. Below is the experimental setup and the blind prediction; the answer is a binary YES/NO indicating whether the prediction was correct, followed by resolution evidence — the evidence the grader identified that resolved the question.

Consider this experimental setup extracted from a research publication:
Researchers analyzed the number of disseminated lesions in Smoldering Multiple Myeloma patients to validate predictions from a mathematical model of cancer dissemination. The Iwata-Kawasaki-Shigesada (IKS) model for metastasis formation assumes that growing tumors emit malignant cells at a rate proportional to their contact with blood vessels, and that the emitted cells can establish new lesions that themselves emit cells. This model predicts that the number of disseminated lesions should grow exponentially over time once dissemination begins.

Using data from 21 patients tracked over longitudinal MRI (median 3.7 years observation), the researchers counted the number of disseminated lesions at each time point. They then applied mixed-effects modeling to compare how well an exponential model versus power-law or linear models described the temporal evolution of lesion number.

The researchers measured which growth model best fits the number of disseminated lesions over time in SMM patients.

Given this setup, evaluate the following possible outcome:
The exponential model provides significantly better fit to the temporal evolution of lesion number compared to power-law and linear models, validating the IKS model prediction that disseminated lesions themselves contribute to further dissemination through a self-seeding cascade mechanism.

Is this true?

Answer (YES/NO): YES